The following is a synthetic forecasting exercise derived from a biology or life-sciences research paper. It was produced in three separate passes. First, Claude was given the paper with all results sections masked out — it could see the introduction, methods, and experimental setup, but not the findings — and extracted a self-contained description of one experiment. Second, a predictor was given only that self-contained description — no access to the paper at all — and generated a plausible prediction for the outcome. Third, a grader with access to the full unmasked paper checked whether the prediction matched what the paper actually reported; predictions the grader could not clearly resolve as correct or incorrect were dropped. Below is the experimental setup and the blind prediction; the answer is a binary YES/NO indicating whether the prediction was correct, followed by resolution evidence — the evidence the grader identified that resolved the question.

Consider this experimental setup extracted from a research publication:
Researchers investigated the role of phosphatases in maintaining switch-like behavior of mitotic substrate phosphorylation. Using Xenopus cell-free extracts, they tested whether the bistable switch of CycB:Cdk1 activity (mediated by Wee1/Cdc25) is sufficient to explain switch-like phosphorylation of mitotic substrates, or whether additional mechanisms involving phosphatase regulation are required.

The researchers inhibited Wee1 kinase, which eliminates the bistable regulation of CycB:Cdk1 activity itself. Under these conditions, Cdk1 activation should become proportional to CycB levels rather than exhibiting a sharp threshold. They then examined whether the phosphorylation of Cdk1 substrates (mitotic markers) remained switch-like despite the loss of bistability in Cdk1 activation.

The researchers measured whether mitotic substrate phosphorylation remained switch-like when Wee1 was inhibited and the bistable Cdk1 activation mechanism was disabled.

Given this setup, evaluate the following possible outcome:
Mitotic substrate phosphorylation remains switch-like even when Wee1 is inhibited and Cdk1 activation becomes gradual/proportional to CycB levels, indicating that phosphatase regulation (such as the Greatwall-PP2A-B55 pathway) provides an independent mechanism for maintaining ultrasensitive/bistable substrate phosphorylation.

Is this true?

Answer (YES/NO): YES